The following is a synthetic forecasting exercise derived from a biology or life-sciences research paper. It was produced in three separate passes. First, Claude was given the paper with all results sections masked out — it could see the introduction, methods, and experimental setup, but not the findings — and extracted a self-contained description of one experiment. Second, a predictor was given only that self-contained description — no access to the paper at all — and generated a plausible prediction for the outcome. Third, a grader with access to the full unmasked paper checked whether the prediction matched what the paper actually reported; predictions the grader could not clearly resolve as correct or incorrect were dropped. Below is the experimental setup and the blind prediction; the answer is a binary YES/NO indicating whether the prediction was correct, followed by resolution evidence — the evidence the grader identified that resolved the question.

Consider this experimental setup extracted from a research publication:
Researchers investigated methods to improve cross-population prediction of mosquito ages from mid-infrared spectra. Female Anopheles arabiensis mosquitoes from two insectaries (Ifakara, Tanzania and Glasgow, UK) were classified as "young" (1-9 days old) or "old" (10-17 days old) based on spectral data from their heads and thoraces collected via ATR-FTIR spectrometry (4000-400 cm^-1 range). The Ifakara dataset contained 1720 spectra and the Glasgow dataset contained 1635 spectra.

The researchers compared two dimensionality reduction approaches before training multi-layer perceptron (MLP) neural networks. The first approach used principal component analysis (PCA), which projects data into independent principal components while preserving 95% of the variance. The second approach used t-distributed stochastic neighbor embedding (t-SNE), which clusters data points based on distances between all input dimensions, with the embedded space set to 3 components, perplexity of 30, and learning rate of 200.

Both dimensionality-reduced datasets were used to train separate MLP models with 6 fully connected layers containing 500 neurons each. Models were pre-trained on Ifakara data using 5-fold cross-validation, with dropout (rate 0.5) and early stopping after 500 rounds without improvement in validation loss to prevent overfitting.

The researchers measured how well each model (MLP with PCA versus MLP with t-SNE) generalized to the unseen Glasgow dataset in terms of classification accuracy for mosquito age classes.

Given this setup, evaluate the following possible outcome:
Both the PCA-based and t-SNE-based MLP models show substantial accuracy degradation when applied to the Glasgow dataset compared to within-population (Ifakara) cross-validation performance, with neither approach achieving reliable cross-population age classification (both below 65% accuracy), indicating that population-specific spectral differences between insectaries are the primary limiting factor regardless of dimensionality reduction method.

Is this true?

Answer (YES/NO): YES